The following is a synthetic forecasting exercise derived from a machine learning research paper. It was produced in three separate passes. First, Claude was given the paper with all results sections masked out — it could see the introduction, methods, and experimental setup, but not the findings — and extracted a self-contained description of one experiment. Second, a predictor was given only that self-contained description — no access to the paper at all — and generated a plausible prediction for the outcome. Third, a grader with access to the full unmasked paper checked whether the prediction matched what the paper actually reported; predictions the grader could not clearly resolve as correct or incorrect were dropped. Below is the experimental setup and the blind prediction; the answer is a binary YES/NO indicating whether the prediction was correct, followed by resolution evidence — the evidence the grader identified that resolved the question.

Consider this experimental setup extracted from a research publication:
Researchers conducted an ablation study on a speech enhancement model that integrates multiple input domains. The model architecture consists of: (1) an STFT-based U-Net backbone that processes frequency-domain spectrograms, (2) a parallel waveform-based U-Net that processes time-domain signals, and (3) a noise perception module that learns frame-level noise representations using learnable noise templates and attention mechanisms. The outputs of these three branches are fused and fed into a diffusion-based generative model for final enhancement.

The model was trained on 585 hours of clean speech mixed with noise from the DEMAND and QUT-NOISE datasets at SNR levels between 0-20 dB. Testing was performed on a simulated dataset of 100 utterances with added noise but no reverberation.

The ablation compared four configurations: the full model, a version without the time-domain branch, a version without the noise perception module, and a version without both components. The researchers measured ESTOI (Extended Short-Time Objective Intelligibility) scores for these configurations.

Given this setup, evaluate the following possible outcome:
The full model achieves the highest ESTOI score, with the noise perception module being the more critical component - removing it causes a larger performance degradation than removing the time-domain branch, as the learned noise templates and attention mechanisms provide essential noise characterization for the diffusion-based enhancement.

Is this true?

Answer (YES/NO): NO